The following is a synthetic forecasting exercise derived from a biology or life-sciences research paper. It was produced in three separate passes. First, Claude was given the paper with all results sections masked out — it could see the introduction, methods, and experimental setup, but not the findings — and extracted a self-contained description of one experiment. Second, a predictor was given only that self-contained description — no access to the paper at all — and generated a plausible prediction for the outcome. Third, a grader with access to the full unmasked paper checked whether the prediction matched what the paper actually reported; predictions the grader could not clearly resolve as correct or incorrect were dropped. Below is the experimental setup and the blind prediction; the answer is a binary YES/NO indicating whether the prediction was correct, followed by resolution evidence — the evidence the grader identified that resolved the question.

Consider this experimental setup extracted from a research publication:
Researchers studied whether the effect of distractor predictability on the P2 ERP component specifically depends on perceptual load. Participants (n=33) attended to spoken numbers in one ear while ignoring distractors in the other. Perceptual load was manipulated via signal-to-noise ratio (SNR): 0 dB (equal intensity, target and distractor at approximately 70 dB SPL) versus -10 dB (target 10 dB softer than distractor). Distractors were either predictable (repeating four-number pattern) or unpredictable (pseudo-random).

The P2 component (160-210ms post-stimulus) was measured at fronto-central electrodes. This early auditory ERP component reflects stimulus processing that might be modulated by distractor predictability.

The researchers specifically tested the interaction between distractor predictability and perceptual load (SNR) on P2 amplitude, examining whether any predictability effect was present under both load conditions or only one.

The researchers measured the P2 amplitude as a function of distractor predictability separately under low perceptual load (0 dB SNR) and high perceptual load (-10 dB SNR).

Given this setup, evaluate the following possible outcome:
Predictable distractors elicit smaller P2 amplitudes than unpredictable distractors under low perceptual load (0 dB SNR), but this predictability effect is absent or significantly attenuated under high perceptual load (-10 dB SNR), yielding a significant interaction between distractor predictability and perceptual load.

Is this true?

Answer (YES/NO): NO